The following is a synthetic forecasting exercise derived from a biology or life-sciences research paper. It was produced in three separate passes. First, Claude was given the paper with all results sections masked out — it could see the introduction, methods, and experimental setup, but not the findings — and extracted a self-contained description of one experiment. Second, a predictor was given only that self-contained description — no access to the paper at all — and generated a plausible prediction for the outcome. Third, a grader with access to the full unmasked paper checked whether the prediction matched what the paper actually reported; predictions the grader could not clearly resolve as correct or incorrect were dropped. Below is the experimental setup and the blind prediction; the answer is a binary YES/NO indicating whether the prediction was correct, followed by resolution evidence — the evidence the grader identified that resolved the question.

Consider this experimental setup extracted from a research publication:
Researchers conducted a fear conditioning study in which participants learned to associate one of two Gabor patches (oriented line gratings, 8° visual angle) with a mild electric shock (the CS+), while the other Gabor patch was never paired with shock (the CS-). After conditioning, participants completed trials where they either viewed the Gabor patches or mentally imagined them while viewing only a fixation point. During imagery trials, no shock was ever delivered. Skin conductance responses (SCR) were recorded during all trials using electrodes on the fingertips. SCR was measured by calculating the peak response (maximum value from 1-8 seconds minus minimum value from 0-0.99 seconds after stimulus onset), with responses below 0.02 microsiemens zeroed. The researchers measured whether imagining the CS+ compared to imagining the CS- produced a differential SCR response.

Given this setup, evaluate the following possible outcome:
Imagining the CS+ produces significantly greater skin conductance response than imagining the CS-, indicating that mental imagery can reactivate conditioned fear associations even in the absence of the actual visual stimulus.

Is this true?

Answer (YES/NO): YES